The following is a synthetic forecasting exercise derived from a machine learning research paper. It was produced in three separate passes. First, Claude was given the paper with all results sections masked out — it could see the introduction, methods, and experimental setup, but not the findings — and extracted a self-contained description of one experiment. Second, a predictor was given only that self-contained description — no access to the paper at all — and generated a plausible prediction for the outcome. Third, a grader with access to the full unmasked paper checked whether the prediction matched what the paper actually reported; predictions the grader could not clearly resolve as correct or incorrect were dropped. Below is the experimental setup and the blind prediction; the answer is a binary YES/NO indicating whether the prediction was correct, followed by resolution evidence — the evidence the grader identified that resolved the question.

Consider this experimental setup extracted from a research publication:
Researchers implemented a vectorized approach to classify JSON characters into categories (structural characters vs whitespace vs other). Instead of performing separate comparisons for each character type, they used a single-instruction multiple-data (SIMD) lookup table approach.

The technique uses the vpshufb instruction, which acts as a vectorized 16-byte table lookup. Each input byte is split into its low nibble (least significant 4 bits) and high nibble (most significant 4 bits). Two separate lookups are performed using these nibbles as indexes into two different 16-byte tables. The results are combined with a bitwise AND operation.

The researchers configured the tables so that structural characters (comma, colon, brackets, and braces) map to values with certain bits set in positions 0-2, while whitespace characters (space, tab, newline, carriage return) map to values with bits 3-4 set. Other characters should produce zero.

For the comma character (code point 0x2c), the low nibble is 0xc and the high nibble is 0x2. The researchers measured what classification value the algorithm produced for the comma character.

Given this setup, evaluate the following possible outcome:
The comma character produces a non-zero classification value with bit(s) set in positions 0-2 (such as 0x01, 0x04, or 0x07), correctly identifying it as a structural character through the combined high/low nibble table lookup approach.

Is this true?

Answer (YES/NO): YES